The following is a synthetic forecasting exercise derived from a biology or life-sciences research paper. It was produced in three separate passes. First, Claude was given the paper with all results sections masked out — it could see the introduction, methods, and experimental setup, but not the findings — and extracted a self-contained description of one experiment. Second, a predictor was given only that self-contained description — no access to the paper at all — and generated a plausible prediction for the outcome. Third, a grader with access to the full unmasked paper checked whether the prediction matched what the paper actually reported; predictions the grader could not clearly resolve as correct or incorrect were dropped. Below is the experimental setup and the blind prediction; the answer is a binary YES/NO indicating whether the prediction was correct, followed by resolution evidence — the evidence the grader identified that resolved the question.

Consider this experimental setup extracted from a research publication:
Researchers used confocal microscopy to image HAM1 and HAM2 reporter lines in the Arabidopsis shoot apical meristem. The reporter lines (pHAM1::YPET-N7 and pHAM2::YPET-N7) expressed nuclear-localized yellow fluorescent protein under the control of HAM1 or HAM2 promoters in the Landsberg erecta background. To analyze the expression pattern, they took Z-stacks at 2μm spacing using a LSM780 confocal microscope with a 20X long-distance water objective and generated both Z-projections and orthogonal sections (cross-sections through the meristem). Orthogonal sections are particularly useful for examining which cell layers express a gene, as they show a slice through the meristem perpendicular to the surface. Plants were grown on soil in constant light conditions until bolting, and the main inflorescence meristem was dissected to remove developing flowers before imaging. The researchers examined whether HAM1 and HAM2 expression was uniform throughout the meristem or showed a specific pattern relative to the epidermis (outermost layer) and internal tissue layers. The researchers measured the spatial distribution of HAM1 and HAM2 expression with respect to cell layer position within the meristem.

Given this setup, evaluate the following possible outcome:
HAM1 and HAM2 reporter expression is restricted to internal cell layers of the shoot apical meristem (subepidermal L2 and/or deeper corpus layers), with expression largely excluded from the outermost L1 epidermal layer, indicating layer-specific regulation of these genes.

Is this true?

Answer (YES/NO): YES